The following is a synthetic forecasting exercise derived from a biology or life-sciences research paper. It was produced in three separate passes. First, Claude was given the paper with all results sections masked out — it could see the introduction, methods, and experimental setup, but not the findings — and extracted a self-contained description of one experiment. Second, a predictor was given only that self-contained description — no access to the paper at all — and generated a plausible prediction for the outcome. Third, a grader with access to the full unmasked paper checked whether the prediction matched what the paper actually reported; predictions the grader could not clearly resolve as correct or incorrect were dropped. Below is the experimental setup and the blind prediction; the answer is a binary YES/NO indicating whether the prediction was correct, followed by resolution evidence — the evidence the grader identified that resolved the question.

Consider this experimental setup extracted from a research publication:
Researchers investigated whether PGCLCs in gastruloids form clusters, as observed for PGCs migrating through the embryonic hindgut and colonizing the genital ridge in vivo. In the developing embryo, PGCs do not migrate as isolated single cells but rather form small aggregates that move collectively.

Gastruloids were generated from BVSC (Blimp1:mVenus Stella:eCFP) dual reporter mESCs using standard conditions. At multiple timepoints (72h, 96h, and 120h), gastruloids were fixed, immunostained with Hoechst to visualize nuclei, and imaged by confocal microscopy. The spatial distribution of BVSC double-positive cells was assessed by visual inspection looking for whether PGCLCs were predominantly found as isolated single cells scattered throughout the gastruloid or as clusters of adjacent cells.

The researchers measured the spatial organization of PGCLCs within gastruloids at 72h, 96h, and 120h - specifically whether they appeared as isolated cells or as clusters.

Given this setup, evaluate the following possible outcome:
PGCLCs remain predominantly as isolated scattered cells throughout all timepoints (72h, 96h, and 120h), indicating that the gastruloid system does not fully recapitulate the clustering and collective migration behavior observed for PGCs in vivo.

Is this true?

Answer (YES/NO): NO